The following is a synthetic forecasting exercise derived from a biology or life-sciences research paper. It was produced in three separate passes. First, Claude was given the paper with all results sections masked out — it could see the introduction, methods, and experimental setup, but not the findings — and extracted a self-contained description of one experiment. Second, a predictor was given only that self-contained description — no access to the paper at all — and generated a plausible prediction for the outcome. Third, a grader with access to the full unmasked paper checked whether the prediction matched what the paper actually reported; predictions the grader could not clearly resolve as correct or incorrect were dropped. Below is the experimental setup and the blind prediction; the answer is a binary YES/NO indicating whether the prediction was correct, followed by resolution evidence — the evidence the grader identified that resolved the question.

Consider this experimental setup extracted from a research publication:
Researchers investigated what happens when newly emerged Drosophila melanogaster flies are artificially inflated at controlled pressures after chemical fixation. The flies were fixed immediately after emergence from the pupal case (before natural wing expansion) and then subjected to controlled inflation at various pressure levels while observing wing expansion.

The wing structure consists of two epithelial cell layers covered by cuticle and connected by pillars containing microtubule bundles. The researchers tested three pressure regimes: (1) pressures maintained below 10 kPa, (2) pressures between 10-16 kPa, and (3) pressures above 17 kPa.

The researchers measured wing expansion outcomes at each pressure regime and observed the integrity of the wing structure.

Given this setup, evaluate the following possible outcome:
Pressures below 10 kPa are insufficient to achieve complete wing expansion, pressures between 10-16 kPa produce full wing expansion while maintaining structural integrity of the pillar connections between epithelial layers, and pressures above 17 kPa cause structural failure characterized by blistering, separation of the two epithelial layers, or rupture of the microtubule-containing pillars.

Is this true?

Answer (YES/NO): YES